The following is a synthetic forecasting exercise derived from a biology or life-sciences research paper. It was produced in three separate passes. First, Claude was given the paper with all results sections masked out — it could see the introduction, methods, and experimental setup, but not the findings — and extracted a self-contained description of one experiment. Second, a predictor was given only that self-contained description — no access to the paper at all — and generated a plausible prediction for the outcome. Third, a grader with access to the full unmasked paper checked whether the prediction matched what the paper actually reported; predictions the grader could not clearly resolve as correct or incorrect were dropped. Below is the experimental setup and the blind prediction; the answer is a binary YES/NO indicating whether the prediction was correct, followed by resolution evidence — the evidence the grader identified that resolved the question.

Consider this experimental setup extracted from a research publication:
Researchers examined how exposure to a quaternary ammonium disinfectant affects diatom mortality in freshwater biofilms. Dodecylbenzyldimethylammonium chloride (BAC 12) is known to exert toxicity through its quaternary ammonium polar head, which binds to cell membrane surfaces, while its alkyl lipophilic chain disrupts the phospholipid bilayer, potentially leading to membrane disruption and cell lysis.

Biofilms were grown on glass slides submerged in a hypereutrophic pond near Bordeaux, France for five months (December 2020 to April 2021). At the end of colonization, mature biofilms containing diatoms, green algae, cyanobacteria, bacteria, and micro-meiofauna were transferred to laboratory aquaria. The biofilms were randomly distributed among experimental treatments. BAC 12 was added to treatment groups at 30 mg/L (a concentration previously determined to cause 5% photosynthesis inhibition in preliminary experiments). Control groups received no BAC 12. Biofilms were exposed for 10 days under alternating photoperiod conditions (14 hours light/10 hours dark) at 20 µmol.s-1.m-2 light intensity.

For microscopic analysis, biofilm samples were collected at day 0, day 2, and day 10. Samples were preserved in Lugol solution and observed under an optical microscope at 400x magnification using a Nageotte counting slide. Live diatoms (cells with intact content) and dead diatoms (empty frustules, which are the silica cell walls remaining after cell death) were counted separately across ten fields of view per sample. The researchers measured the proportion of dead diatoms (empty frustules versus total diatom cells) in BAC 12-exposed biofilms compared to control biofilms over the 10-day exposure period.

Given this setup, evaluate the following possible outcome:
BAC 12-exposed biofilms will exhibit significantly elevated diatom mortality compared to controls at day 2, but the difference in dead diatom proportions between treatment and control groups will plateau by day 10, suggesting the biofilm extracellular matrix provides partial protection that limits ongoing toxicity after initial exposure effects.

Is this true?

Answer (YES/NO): NO